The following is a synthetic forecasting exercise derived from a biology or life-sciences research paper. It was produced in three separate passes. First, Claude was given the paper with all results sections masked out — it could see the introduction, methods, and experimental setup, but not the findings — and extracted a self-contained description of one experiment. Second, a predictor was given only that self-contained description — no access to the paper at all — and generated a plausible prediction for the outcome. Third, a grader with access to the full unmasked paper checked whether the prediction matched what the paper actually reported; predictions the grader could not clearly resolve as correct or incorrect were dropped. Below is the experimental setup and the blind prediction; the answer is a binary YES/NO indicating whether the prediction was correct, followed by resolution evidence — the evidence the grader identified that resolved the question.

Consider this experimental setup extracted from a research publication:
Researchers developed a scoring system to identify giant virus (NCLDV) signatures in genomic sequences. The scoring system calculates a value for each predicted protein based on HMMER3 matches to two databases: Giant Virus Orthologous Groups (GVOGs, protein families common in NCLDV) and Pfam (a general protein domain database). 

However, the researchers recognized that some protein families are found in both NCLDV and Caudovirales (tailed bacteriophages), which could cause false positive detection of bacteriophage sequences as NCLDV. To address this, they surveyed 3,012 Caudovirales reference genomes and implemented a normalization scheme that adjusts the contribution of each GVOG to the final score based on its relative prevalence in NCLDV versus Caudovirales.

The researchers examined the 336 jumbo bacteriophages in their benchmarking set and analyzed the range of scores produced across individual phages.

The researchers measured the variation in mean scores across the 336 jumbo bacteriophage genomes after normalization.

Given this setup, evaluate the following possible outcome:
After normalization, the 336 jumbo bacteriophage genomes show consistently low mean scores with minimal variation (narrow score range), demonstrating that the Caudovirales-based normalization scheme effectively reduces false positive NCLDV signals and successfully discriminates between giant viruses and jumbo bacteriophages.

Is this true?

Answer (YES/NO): NO